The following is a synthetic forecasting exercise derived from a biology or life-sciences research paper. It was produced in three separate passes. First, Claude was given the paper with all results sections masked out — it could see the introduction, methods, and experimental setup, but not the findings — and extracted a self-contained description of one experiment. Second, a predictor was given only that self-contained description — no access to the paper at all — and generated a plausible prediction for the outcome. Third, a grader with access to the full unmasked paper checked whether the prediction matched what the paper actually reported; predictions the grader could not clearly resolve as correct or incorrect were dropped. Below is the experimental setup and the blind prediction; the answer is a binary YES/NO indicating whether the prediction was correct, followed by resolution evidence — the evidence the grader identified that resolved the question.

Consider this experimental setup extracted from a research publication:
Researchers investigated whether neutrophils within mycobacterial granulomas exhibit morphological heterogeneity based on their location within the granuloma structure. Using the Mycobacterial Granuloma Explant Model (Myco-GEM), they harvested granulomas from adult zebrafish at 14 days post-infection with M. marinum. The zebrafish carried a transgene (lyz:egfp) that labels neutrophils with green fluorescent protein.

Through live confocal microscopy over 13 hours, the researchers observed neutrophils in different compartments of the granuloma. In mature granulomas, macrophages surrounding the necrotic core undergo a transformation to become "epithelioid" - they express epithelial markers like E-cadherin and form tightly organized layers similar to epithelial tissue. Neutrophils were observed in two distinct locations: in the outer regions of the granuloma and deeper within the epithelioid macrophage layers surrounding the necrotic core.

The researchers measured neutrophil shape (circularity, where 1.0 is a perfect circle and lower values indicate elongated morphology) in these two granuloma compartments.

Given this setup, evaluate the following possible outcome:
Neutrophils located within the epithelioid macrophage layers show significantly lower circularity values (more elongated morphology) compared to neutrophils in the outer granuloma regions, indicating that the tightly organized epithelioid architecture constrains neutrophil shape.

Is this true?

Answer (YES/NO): YES